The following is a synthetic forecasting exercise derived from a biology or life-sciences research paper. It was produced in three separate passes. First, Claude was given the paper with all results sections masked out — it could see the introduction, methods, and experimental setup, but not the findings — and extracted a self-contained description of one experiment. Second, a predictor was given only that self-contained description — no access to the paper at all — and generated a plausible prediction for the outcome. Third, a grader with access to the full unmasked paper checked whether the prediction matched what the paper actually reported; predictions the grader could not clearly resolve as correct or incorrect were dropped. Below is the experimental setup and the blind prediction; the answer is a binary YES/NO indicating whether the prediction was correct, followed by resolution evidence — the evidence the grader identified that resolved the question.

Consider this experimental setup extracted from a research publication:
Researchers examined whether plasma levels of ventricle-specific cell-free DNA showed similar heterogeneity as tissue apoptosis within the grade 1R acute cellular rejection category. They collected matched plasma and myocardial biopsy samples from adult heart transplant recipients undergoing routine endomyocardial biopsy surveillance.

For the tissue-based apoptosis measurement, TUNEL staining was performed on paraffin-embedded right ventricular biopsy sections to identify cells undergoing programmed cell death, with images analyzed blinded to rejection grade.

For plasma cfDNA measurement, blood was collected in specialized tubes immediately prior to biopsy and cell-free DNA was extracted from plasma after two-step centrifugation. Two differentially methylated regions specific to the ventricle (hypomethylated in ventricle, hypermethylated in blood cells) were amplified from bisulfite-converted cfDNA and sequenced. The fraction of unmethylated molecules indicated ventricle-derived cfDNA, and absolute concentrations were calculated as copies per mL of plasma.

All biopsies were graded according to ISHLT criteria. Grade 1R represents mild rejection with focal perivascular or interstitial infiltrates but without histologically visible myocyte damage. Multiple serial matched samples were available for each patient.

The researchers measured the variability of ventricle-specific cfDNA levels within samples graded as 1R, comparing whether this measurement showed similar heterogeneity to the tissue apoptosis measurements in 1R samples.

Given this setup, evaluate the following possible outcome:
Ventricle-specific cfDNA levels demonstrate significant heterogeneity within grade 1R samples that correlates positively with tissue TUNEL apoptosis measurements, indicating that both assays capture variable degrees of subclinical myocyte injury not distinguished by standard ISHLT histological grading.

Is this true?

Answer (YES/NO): NO